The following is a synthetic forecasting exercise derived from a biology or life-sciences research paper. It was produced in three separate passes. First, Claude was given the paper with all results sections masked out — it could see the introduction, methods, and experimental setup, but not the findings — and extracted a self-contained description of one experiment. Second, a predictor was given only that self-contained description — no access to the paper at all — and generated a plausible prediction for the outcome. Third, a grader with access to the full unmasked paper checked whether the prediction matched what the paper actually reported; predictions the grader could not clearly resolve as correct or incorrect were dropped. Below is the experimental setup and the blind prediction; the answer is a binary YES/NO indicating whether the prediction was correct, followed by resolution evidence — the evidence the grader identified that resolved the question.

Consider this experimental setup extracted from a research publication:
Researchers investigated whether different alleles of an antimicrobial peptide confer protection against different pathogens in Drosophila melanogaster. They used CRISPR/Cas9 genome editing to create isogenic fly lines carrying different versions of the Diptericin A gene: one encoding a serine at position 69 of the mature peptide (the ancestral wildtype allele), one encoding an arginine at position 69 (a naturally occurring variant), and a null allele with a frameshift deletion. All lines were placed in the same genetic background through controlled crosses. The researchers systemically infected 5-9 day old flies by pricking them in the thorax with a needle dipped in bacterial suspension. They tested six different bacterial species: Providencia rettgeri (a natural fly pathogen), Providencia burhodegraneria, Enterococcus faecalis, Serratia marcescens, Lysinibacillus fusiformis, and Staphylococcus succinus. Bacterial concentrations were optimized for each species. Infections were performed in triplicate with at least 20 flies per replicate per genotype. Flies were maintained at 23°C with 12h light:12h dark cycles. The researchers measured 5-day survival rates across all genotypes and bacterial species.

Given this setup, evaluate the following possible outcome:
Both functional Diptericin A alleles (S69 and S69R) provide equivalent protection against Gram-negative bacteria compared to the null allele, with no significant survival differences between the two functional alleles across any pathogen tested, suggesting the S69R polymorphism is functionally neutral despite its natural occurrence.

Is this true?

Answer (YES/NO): NO